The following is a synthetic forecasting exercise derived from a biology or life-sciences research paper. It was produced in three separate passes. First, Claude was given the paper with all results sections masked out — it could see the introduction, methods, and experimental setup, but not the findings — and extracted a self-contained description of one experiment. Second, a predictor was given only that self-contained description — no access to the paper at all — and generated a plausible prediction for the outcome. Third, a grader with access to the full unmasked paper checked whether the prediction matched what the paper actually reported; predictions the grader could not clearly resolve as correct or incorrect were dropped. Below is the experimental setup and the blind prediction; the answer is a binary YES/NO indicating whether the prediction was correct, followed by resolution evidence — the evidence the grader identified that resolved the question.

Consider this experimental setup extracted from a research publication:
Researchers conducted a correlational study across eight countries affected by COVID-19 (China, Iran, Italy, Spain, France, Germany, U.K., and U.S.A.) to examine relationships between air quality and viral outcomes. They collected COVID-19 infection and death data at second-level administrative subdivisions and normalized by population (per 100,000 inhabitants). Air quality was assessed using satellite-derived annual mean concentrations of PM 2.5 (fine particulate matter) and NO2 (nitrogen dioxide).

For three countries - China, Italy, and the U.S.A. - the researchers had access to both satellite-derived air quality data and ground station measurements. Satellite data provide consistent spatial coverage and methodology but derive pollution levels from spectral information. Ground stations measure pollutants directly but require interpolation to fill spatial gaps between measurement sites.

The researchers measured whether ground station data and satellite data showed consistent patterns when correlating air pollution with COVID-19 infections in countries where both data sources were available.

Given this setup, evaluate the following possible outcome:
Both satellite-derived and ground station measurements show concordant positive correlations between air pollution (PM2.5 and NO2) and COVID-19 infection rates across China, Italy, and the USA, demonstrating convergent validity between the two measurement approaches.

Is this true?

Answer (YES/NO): YES